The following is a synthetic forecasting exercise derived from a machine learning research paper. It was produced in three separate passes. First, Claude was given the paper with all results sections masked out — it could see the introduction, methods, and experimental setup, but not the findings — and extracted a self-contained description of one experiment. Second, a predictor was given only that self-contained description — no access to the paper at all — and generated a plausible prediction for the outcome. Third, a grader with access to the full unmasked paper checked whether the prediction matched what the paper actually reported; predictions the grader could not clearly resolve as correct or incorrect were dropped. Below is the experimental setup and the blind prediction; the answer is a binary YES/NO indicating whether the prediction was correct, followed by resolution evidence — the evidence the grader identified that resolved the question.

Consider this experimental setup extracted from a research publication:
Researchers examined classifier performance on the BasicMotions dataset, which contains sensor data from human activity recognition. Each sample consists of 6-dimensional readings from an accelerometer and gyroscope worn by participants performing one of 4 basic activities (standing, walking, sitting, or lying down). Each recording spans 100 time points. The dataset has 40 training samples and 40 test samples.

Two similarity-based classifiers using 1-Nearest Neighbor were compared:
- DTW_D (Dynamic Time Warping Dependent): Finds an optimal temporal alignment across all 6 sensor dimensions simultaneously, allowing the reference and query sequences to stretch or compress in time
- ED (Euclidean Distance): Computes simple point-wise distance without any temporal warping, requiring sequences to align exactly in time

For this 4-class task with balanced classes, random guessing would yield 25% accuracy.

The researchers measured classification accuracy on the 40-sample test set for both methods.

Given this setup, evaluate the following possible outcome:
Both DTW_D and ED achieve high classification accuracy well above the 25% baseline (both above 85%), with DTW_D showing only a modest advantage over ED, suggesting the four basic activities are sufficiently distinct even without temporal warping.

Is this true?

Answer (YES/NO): NO